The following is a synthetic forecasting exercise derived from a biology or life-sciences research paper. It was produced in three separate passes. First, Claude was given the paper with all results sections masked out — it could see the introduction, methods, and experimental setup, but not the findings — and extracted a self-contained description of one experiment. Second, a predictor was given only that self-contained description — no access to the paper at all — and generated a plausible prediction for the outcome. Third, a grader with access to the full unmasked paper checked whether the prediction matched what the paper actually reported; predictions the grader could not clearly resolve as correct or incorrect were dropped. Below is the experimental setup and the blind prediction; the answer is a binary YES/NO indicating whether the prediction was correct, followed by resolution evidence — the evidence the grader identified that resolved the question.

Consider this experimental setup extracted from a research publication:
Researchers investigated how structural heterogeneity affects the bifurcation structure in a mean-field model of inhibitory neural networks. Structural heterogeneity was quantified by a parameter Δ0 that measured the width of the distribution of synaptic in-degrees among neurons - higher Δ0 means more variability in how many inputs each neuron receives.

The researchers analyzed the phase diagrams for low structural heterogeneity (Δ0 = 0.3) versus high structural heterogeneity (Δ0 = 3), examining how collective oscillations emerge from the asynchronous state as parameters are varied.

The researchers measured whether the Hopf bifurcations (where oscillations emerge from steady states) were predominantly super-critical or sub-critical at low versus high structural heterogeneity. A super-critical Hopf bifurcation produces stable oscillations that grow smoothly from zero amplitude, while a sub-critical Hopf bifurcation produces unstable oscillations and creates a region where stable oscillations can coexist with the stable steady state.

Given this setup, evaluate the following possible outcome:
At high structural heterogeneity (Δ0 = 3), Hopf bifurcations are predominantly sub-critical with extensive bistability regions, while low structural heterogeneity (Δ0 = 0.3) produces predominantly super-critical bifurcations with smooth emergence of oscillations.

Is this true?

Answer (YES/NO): NO